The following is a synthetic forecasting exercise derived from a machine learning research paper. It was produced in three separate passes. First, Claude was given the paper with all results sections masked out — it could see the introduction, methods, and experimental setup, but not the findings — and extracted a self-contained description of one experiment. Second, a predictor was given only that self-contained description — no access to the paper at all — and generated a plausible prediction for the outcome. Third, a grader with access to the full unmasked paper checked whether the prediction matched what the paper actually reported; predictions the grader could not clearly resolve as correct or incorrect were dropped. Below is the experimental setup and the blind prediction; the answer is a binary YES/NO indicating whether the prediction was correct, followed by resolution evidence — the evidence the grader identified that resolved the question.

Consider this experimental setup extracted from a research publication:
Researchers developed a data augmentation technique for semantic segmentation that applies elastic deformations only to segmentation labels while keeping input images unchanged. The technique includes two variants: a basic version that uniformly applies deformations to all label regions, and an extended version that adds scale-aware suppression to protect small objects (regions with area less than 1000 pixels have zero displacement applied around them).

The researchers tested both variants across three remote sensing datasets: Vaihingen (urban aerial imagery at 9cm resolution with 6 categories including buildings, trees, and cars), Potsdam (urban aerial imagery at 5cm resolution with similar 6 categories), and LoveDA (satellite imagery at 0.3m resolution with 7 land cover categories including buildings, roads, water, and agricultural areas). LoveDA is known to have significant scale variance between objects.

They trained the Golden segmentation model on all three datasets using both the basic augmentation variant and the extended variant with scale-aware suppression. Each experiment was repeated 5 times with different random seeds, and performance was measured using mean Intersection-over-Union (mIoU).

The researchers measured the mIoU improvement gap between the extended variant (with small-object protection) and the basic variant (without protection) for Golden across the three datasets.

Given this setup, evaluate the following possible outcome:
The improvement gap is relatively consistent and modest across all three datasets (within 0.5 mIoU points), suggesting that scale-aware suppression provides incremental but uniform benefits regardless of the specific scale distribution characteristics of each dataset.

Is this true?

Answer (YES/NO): NO